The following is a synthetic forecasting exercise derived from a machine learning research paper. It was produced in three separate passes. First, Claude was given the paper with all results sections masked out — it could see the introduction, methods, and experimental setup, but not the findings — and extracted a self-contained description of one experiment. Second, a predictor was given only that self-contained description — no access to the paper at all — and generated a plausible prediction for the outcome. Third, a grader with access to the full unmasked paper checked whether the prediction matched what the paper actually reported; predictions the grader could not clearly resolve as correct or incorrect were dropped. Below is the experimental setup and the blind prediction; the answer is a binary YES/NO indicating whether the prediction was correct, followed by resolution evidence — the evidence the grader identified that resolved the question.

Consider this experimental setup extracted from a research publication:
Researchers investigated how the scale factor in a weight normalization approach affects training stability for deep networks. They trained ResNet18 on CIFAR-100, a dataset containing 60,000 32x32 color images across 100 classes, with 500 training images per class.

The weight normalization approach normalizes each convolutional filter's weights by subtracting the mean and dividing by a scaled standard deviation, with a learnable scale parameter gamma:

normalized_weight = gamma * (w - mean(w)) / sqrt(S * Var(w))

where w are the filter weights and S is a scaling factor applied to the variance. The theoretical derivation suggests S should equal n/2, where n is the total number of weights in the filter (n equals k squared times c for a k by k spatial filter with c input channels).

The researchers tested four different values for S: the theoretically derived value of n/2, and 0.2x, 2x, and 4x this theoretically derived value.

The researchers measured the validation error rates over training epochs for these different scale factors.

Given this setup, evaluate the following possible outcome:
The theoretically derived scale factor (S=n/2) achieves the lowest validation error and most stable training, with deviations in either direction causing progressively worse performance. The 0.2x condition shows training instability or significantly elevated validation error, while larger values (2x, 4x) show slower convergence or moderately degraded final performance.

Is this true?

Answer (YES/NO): NO